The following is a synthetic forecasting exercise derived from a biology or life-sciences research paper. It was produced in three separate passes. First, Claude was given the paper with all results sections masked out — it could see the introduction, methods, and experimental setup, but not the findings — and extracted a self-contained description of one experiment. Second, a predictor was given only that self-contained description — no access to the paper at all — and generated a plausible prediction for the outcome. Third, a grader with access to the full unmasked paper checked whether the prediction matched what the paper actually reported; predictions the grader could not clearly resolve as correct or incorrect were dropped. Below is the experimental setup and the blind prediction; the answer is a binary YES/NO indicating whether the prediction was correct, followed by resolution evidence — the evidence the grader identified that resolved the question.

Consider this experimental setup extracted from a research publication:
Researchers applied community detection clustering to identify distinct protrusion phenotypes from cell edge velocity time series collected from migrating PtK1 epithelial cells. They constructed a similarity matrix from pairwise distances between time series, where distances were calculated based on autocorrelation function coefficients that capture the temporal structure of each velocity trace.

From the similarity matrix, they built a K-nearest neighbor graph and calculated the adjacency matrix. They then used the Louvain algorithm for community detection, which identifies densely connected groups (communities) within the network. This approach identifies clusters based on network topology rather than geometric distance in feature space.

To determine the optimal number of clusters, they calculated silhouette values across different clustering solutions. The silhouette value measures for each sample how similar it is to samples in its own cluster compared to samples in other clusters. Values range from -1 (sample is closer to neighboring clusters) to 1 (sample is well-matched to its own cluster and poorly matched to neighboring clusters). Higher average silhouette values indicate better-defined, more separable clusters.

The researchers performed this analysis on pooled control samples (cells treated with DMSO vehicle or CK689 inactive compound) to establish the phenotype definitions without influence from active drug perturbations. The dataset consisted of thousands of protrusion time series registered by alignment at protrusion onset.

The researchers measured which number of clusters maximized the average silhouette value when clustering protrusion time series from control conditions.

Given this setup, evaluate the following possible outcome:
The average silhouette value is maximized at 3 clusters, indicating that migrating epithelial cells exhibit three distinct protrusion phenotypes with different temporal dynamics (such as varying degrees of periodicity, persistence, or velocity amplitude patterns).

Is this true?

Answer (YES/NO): NO